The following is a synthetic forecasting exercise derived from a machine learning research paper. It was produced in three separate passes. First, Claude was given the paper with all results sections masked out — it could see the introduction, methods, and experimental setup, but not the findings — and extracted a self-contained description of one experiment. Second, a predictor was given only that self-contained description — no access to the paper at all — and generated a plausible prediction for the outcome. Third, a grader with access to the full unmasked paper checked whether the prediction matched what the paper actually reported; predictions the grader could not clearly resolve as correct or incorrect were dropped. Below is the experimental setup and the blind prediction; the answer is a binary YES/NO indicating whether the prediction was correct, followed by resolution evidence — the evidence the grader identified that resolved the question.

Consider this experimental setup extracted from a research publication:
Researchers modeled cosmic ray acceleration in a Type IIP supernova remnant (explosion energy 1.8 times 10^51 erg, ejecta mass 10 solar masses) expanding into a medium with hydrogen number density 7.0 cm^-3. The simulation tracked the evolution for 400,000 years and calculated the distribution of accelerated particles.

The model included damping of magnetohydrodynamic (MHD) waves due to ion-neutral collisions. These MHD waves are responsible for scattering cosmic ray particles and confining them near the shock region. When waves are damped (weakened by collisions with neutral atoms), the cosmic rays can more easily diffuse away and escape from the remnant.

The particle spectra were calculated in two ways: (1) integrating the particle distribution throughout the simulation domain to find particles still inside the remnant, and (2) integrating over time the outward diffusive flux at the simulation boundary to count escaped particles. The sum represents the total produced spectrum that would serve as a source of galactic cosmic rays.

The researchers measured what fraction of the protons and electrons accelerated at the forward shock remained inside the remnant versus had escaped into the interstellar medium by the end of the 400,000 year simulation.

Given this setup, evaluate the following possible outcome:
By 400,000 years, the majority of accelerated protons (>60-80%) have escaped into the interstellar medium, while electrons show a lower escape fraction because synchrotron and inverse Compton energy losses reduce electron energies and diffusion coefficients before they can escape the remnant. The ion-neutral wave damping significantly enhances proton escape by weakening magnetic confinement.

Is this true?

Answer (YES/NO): NO